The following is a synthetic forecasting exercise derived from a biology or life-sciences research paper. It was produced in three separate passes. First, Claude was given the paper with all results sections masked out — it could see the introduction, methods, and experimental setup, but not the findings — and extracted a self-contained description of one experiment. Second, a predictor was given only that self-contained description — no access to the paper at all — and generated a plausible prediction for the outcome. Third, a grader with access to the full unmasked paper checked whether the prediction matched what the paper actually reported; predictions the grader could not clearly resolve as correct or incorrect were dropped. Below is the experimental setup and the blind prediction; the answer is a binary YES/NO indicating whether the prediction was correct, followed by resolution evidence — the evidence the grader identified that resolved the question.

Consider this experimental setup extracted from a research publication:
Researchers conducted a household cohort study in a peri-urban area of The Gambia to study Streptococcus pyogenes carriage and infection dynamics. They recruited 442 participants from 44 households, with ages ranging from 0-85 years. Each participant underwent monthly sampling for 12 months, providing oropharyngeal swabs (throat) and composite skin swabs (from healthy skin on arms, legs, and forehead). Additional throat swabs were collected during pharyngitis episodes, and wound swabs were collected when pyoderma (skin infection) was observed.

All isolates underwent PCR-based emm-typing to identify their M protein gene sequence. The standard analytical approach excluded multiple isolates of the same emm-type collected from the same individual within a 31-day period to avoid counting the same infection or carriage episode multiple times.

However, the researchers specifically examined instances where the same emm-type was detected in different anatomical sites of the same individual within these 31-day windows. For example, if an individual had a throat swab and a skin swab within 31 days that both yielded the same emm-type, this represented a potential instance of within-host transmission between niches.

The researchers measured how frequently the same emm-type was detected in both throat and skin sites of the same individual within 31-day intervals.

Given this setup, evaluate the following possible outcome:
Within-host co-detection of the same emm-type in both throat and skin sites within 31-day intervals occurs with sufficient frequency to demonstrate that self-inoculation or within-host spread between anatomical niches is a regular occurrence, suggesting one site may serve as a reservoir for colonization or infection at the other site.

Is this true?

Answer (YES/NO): YES